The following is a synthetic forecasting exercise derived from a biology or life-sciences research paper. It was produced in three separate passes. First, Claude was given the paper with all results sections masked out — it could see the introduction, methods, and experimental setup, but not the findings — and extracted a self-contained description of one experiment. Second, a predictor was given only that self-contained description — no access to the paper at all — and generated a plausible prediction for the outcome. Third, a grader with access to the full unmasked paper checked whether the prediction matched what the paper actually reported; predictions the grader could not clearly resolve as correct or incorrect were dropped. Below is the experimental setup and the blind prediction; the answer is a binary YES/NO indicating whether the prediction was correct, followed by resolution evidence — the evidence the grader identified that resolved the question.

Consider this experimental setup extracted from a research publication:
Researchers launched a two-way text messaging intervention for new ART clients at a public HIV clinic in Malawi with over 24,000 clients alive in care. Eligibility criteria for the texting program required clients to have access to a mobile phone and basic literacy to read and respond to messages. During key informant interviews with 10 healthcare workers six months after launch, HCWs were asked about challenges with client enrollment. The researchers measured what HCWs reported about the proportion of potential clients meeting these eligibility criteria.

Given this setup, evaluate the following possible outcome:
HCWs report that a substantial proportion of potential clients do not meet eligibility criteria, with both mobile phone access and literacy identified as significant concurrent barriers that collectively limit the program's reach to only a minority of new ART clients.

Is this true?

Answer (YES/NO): YES